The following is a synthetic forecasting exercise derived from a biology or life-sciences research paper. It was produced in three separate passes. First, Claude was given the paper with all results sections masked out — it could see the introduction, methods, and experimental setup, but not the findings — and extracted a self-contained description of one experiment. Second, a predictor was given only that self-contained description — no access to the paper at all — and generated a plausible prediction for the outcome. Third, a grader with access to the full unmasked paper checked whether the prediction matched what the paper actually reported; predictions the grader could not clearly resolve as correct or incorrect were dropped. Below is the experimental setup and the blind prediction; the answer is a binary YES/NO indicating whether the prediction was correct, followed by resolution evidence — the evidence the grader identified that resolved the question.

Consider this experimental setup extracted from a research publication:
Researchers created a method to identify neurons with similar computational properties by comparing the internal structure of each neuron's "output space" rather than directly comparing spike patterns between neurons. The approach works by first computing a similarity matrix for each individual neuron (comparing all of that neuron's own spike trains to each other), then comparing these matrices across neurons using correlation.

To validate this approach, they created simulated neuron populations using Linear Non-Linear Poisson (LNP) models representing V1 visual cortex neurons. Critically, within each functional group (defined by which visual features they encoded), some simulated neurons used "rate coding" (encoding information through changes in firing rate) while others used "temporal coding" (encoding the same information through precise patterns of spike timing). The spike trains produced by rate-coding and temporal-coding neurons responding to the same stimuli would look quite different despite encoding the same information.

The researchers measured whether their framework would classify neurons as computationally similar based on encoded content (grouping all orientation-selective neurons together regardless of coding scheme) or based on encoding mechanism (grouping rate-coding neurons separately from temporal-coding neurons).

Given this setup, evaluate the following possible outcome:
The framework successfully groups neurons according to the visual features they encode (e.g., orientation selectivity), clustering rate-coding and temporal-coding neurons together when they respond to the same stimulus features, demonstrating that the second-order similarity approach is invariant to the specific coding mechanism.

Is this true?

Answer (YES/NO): YES